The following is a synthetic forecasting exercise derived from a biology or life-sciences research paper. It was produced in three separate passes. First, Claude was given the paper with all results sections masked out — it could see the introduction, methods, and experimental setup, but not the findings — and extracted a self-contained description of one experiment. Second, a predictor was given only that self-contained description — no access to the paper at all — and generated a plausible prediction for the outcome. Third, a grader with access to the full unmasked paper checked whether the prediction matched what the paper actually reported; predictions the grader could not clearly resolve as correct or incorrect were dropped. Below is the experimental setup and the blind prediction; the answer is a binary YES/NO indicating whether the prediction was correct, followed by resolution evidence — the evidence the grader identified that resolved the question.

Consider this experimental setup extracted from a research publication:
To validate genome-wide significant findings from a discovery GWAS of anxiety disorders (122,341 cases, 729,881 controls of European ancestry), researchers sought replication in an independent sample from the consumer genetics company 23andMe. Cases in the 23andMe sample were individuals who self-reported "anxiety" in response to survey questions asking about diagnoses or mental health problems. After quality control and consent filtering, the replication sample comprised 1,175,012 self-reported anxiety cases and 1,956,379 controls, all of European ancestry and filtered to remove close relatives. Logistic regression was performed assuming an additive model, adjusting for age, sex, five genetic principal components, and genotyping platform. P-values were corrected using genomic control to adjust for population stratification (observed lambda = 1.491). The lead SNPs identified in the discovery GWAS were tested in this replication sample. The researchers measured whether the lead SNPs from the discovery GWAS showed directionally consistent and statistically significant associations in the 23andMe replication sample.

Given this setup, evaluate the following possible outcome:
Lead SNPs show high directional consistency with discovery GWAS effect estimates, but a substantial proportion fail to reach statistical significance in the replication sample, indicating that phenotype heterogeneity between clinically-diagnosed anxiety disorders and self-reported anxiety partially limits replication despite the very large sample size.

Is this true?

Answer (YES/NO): NO